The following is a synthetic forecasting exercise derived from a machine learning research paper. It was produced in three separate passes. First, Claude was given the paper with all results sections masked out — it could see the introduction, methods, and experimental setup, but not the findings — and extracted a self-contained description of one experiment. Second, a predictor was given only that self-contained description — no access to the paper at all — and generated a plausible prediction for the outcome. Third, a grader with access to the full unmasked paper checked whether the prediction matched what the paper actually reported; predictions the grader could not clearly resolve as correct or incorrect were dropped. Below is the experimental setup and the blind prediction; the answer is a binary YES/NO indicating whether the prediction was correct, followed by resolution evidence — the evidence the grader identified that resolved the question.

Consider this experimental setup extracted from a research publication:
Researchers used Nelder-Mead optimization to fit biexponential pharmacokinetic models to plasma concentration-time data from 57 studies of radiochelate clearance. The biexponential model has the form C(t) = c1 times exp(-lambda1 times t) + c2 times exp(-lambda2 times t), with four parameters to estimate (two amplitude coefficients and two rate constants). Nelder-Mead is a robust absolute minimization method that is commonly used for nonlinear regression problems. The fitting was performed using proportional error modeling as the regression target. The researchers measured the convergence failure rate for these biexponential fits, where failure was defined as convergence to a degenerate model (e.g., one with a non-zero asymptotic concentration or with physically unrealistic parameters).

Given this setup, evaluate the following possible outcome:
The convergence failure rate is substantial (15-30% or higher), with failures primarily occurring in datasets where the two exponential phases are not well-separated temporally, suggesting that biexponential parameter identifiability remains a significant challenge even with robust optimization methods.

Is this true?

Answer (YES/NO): NO